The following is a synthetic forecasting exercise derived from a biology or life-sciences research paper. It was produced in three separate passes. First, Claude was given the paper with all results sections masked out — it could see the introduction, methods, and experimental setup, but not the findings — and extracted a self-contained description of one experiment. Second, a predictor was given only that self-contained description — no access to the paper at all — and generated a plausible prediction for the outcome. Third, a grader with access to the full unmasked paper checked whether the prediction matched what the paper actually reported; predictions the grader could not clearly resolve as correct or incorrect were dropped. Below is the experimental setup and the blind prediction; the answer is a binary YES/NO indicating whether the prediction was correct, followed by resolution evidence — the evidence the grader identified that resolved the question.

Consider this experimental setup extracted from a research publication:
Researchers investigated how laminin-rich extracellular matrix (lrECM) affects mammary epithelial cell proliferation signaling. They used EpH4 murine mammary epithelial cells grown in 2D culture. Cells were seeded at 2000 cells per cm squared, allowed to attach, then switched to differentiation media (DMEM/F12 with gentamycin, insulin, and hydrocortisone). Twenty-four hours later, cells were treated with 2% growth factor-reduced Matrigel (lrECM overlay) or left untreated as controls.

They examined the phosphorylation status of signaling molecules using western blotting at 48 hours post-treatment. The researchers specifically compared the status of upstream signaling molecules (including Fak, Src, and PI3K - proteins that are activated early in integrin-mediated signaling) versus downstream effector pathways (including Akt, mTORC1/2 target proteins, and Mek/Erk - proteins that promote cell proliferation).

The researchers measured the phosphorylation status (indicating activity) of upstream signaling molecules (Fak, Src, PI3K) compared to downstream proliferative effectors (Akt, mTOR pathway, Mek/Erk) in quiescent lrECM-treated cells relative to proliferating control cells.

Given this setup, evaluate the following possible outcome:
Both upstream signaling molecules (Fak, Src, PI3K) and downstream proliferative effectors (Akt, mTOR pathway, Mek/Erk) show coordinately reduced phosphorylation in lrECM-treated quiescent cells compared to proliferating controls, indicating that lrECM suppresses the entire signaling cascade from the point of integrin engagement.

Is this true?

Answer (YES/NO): NO